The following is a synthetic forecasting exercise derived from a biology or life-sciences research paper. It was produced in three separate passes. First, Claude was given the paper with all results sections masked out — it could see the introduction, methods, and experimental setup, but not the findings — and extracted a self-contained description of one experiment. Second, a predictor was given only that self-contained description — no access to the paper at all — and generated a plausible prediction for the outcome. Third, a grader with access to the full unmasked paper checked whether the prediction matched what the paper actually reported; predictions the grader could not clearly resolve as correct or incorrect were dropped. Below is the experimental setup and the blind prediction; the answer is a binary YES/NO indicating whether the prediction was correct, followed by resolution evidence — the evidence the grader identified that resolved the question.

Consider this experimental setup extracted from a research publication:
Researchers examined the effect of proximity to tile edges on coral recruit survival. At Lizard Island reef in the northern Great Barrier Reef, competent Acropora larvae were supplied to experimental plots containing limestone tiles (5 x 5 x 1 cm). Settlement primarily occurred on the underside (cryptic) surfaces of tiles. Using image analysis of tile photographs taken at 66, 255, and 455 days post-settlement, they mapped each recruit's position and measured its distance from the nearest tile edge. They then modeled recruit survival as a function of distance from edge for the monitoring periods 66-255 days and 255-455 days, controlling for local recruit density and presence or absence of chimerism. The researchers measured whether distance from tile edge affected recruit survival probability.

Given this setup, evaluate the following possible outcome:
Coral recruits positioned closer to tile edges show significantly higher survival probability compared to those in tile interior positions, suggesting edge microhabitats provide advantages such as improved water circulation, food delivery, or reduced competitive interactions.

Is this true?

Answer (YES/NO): YES